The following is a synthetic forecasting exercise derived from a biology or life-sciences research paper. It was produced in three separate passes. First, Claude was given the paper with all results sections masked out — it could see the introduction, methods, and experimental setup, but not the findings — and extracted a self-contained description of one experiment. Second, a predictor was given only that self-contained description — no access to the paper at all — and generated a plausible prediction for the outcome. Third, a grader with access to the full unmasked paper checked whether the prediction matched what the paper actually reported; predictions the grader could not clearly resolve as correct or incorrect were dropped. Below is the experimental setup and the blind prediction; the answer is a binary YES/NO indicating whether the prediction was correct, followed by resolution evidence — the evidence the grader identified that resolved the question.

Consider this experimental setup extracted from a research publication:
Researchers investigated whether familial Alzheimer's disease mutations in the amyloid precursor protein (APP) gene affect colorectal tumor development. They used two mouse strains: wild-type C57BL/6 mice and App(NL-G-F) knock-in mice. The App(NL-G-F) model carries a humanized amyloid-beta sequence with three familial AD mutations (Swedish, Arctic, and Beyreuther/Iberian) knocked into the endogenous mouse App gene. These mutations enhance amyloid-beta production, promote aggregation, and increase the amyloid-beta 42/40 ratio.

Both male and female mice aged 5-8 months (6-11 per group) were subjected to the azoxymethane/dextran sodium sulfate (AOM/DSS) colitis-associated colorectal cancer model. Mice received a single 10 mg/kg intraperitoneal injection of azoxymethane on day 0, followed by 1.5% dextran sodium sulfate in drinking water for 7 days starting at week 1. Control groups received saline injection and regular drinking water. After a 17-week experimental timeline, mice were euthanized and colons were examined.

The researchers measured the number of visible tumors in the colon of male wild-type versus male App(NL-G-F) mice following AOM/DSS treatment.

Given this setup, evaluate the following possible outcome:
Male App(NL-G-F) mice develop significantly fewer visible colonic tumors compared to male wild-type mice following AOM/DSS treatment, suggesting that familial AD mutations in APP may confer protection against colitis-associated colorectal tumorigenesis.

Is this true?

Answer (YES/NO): NO